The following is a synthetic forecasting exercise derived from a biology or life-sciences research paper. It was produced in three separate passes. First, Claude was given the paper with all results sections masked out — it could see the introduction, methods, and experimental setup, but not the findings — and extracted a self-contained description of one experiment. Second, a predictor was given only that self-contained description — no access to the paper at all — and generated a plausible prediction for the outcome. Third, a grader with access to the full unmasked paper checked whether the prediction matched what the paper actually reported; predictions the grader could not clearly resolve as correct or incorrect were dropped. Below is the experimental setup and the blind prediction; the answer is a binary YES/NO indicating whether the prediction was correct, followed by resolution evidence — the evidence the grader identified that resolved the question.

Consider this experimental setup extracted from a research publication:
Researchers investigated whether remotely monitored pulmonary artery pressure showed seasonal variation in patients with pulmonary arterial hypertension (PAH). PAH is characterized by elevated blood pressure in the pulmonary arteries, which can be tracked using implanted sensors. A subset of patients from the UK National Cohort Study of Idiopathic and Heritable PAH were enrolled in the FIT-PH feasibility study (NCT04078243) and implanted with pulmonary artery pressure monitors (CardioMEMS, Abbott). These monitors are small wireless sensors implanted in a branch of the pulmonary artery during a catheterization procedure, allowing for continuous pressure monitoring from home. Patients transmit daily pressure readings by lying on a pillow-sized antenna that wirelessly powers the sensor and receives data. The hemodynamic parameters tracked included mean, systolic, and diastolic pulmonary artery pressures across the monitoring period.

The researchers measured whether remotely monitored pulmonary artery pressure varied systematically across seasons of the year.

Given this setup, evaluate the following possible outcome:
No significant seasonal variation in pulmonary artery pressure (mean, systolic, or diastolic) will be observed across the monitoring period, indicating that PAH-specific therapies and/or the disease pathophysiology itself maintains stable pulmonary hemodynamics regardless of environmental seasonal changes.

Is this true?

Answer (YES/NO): YES